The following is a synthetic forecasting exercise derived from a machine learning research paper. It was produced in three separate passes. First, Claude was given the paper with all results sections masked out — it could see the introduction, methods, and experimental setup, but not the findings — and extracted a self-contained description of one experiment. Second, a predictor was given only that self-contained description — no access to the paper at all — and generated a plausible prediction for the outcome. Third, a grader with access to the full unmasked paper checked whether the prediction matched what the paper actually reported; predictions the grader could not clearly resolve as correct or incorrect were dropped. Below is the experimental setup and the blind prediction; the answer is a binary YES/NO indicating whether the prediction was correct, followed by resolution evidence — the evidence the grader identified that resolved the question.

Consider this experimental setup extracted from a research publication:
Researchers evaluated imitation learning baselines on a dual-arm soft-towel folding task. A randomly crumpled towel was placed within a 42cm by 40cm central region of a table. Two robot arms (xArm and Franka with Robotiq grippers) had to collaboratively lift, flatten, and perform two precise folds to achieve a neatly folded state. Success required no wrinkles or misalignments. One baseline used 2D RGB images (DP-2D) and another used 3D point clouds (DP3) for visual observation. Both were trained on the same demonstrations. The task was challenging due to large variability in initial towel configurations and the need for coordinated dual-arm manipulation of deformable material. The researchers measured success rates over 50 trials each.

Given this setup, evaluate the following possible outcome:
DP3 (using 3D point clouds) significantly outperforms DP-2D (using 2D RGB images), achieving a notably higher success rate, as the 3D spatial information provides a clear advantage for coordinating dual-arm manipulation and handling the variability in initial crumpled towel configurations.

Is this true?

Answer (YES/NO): YES